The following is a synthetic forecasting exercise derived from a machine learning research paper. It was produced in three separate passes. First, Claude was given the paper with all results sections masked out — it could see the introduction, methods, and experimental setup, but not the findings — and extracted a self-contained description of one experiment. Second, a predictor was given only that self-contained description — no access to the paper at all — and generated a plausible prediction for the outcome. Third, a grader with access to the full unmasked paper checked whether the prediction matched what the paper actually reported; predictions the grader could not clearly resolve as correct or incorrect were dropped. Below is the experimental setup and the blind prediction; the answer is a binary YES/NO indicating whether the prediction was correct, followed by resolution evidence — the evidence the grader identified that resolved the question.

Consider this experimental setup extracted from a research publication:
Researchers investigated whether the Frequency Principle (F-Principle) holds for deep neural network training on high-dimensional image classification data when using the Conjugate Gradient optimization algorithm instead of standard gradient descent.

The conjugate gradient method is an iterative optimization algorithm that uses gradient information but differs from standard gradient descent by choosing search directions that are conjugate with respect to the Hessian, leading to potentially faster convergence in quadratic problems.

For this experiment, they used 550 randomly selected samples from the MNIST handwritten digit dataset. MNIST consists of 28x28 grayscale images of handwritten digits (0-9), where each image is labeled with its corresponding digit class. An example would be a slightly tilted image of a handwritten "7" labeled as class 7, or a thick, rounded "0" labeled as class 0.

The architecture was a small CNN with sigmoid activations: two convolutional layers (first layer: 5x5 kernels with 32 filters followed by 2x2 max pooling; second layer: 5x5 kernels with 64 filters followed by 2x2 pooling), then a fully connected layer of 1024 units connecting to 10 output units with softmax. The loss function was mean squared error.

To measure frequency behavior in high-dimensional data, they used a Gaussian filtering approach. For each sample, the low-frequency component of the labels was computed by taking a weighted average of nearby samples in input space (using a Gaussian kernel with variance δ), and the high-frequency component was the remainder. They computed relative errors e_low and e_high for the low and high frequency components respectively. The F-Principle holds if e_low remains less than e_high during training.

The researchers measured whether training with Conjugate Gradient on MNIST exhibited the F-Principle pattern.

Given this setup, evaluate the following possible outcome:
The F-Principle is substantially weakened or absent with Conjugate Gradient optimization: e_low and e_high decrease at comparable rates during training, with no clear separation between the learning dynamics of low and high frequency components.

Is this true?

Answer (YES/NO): NO